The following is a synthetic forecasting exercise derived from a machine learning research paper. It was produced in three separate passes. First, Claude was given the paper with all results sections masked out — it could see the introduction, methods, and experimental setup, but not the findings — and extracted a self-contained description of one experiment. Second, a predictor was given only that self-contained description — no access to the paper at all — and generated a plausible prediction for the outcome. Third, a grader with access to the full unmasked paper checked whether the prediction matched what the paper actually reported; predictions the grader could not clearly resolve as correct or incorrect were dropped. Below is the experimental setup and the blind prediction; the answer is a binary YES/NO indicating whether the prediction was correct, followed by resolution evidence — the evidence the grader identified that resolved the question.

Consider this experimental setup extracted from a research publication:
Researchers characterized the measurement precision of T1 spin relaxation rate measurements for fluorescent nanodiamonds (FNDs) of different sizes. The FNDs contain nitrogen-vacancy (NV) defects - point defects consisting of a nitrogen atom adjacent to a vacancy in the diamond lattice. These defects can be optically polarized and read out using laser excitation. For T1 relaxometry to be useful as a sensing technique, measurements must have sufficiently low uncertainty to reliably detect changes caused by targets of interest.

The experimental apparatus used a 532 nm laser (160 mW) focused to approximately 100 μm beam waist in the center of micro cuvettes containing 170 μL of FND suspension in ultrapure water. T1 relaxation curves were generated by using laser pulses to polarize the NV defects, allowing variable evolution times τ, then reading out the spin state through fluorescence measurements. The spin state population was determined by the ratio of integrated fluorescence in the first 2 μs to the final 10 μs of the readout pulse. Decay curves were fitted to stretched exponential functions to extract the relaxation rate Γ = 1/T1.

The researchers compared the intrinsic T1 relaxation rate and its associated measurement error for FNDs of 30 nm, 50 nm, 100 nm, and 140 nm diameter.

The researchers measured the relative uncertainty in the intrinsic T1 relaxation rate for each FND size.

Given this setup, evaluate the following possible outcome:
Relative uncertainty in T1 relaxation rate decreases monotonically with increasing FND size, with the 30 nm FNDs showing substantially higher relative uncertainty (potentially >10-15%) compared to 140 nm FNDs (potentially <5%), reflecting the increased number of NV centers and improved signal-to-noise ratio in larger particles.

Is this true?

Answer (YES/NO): NO